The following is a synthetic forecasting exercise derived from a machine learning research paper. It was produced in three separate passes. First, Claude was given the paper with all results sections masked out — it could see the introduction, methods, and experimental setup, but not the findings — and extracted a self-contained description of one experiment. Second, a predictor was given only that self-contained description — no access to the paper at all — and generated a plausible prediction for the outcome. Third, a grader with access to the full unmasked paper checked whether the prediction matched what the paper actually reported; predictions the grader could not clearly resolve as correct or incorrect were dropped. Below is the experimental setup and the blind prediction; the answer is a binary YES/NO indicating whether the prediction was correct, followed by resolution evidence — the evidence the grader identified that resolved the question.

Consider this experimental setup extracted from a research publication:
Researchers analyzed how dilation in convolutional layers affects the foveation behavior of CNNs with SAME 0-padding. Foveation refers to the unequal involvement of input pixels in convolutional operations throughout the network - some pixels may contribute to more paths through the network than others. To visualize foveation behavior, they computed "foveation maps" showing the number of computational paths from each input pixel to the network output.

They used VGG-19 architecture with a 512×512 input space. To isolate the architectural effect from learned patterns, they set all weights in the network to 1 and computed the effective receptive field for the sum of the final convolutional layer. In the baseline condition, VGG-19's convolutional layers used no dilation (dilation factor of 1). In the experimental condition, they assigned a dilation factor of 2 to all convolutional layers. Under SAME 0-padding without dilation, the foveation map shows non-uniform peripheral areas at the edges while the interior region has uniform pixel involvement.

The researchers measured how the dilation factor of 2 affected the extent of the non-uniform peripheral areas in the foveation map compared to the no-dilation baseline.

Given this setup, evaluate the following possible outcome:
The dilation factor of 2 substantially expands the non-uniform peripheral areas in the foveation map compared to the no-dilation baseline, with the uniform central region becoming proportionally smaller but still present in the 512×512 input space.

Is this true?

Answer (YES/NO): YES